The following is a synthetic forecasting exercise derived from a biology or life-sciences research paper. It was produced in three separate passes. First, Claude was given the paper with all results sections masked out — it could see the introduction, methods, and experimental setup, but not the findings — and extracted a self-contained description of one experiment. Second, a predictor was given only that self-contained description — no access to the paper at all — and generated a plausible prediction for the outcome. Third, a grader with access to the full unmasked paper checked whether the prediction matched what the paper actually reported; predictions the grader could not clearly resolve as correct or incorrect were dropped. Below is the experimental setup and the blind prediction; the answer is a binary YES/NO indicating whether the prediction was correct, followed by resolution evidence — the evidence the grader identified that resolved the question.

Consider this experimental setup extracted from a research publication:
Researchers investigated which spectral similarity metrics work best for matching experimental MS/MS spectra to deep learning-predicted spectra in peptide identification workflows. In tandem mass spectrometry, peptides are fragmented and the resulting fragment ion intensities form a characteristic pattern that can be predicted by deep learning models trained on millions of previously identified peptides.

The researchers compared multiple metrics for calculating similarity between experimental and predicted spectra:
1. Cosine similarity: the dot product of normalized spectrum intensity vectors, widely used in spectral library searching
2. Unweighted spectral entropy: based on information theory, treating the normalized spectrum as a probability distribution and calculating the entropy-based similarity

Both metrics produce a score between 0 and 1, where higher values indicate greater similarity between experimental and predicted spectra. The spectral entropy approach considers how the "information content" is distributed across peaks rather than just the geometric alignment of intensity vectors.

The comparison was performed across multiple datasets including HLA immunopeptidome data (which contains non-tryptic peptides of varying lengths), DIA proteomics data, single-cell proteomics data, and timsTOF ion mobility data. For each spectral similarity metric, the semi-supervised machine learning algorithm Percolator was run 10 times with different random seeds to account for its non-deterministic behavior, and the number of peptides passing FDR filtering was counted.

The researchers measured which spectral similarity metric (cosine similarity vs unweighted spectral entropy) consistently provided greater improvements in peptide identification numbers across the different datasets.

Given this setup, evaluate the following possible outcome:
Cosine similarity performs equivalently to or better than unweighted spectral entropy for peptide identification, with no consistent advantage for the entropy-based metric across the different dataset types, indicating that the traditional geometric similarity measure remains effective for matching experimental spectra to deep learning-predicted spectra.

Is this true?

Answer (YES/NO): NO